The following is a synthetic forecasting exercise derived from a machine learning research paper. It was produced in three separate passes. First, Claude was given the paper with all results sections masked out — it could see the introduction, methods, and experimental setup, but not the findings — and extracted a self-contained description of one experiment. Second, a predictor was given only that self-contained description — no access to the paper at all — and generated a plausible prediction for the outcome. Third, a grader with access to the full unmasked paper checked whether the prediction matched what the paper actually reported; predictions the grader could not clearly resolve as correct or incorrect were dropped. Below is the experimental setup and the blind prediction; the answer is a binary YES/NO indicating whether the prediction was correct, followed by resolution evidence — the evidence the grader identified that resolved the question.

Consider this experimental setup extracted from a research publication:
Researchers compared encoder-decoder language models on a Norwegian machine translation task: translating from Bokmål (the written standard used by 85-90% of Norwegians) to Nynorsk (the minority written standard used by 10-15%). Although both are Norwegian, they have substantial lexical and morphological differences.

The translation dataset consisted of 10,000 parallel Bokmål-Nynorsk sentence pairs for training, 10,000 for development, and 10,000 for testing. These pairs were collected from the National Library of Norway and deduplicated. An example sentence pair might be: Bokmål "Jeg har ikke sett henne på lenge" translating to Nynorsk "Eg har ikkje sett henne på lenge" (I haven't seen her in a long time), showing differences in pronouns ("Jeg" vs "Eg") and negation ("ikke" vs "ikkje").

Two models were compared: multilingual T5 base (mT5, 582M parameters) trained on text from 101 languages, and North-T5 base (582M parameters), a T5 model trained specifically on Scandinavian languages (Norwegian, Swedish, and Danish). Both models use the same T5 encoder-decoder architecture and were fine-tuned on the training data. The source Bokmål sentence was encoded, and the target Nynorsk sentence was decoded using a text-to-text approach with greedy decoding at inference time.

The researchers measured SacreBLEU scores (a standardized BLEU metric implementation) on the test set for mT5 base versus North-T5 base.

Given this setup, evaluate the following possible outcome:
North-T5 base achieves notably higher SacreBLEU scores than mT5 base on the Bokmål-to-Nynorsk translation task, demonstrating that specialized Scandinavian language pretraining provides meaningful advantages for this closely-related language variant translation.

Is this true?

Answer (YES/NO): NO